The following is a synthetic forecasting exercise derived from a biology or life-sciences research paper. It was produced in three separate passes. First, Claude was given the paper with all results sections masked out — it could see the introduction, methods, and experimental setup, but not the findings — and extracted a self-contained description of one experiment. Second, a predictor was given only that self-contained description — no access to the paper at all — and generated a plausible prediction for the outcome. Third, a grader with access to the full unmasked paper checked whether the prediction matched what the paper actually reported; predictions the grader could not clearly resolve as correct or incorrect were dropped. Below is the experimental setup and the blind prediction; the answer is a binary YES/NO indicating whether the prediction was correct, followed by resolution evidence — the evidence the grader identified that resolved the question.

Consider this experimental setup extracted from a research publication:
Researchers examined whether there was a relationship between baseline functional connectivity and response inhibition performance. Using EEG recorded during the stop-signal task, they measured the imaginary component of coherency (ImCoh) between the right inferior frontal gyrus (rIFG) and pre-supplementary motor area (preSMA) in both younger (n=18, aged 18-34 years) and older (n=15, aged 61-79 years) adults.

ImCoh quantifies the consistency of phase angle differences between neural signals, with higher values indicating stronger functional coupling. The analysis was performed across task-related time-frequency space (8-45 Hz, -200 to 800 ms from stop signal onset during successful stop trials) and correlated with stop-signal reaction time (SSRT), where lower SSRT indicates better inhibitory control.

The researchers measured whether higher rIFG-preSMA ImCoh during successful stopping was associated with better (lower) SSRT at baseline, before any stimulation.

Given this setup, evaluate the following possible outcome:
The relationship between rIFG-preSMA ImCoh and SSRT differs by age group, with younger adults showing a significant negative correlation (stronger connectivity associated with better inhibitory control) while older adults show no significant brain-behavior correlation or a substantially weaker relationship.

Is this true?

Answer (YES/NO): NO